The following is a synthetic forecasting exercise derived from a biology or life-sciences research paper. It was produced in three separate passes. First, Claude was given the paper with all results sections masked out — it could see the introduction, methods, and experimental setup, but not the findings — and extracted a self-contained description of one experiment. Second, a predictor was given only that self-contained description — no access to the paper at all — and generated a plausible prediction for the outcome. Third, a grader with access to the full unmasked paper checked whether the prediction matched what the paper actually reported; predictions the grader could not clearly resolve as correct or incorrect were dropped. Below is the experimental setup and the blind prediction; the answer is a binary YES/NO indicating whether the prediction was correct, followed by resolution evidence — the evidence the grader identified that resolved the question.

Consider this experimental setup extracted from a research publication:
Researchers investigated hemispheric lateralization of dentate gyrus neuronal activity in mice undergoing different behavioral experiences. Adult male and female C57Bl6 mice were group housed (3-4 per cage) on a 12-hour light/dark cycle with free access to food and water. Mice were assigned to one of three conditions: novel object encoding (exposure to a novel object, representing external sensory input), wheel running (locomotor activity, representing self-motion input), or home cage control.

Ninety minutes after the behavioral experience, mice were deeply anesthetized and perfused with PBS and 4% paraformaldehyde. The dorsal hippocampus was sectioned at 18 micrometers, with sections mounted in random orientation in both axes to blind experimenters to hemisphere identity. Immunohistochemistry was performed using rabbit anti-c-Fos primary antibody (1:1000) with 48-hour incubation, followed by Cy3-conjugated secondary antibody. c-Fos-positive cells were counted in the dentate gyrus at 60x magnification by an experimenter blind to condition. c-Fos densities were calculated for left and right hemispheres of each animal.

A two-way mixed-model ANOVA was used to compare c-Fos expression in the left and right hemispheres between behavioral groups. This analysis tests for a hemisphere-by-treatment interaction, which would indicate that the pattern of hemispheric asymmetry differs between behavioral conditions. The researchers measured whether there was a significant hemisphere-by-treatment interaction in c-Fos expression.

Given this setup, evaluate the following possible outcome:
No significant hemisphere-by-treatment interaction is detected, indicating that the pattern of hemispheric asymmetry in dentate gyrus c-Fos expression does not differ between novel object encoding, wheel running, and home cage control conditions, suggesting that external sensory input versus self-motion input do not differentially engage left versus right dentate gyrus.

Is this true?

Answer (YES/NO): NO